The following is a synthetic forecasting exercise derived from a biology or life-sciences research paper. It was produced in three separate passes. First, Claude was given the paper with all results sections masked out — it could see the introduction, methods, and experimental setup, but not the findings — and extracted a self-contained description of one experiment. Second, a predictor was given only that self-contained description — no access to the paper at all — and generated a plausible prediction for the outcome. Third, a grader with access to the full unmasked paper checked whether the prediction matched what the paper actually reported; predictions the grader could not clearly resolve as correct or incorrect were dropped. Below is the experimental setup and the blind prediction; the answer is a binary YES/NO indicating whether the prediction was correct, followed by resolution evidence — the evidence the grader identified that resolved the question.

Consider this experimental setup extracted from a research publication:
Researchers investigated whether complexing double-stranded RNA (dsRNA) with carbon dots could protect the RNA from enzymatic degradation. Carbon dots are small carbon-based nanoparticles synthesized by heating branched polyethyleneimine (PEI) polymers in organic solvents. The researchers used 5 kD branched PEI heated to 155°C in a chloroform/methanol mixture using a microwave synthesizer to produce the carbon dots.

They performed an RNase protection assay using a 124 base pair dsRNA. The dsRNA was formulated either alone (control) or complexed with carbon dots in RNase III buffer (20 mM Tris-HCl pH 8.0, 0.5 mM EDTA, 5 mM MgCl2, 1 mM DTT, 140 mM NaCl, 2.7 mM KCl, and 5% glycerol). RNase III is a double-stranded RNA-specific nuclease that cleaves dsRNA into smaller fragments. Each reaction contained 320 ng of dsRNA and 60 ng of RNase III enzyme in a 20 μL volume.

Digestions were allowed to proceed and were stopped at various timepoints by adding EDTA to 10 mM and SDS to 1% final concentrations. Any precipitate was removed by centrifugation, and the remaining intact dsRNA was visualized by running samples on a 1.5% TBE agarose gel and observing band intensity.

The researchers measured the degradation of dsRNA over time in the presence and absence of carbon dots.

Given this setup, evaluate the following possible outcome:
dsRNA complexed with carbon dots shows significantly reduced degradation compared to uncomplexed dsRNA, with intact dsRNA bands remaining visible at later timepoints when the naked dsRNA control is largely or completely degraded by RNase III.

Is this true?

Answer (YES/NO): YES